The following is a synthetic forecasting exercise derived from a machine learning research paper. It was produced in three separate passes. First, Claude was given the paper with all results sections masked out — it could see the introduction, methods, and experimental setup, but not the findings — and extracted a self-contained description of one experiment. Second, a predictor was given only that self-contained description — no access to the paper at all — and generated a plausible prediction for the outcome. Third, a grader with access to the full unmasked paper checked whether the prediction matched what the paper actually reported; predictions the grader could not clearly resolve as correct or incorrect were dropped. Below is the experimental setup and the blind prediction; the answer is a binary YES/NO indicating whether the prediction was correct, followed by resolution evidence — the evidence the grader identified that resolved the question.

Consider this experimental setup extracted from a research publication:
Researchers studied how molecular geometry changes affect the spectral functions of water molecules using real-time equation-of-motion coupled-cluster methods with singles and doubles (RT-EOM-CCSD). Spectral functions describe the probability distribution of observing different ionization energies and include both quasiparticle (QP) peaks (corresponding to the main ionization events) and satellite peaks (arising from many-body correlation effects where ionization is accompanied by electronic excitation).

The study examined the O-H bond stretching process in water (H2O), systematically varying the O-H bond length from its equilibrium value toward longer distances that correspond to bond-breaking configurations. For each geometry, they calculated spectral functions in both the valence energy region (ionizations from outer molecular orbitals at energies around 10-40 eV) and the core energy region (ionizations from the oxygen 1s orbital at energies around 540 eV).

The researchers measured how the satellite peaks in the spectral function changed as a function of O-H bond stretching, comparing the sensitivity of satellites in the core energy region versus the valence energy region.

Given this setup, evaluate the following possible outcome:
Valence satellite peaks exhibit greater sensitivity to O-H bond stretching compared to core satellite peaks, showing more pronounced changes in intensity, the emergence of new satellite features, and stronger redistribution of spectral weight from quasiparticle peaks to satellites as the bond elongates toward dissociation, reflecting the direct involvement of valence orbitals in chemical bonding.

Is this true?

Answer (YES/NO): NO